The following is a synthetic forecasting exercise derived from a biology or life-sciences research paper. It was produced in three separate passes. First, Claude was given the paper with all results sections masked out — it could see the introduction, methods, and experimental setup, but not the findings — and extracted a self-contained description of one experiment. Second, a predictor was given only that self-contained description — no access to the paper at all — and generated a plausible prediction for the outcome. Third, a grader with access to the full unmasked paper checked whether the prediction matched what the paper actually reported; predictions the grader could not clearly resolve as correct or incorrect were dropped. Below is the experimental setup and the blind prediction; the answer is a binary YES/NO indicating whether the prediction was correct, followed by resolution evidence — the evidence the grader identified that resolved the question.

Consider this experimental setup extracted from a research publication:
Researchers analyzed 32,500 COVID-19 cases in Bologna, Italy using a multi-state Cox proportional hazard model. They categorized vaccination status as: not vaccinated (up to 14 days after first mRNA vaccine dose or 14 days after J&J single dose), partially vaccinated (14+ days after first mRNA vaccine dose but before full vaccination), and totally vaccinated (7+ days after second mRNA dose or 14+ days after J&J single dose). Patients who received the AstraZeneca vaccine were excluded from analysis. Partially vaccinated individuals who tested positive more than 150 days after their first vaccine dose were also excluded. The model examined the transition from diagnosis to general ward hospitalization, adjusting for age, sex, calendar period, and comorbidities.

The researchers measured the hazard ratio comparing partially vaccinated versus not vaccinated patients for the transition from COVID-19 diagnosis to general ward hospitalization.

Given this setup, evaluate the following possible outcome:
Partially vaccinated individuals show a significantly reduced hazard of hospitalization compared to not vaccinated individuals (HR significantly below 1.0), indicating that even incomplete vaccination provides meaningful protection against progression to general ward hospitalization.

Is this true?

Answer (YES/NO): NO